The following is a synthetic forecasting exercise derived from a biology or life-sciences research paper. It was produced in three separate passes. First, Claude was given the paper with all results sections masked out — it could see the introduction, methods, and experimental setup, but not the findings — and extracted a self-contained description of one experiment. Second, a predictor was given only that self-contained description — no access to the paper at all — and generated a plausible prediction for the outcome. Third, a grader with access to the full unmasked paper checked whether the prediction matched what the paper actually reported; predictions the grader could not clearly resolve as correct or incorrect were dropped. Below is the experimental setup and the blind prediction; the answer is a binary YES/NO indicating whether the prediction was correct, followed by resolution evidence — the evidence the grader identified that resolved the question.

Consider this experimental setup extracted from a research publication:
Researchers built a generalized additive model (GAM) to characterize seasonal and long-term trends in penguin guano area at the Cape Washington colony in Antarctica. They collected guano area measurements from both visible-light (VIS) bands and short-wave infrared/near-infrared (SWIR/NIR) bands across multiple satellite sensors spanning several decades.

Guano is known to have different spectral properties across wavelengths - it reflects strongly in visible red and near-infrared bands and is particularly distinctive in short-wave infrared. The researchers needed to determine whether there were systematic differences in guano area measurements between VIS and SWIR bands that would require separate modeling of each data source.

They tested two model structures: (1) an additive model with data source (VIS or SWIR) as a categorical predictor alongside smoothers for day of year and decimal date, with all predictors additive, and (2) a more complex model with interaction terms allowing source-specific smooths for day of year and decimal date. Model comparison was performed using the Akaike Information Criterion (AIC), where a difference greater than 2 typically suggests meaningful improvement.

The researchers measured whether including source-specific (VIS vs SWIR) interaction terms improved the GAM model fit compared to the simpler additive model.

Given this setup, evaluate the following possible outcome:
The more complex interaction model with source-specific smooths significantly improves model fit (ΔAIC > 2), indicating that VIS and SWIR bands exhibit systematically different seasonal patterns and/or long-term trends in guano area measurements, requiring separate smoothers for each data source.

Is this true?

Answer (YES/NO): NO